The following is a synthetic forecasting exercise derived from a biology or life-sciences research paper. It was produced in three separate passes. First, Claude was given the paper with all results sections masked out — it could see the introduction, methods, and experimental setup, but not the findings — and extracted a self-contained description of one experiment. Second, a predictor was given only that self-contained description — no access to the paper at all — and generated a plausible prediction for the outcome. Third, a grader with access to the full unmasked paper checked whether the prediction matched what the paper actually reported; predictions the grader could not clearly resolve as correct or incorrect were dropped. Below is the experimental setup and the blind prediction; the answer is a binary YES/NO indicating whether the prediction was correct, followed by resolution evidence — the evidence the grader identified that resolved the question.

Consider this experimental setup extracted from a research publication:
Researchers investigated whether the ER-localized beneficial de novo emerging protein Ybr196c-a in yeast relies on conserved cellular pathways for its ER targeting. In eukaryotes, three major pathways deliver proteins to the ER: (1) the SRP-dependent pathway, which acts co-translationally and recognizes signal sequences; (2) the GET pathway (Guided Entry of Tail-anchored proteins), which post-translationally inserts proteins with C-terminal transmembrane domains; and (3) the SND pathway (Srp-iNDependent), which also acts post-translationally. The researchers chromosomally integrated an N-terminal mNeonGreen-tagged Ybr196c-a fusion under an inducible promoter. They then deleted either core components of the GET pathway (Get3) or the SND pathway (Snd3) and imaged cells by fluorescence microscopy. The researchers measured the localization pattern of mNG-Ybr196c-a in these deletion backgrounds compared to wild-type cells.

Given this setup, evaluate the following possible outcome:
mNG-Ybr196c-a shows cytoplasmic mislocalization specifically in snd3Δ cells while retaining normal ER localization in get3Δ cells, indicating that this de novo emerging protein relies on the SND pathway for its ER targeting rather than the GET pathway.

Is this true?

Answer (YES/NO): NO